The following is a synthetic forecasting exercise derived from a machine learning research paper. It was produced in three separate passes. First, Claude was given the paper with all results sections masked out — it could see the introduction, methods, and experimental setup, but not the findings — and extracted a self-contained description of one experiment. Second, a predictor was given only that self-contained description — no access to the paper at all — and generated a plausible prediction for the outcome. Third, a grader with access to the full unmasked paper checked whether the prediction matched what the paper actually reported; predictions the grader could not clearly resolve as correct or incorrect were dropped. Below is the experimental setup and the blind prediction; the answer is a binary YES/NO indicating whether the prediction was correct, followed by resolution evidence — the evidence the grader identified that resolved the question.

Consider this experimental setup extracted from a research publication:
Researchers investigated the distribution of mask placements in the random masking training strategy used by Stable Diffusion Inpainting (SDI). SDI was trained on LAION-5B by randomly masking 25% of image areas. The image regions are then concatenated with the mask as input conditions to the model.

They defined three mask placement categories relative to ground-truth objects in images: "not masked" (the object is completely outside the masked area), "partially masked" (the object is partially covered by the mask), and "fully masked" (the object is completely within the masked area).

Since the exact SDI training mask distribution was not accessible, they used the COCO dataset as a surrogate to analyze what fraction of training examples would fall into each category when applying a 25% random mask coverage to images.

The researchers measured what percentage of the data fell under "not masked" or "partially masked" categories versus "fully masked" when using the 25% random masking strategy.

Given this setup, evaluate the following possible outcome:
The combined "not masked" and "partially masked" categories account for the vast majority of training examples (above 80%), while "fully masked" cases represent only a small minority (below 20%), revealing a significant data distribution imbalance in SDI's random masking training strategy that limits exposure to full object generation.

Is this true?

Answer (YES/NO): YES